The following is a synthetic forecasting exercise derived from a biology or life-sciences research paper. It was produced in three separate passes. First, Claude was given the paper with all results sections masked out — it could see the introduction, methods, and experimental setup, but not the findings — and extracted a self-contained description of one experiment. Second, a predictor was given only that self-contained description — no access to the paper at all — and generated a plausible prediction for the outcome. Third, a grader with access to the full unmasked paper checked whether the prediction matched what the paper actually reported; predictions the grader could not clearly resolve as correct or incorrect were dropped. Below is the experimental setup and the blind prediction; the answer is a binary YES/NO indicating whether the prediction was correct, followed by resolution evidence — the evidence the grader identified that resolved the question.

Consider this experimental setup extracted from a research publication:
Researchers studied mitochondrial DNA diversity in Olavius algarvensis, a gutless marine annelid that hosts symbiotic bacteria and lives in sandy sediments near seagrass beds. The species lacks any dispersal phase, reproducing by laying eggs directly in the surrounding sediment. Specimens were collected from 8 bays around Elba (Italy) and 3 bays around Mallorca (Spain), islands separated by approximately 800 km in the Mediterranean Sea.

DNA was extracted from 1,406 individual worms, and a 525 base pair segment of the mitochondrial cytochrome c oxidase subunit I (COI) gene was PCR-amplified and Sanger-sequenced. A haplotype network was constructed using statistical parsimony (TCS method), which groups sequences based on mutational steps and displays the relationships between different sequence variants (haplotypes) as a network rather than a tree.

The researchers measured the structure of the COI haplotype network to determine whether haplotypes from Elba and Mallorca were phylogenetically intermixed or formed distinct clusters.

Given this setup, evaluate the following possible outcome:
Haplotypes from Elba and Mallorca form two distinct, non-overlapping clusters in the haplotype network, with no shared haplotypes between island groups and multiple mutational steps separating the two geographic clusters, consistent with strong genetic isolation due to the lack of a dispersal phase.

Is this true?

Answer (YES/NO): YES